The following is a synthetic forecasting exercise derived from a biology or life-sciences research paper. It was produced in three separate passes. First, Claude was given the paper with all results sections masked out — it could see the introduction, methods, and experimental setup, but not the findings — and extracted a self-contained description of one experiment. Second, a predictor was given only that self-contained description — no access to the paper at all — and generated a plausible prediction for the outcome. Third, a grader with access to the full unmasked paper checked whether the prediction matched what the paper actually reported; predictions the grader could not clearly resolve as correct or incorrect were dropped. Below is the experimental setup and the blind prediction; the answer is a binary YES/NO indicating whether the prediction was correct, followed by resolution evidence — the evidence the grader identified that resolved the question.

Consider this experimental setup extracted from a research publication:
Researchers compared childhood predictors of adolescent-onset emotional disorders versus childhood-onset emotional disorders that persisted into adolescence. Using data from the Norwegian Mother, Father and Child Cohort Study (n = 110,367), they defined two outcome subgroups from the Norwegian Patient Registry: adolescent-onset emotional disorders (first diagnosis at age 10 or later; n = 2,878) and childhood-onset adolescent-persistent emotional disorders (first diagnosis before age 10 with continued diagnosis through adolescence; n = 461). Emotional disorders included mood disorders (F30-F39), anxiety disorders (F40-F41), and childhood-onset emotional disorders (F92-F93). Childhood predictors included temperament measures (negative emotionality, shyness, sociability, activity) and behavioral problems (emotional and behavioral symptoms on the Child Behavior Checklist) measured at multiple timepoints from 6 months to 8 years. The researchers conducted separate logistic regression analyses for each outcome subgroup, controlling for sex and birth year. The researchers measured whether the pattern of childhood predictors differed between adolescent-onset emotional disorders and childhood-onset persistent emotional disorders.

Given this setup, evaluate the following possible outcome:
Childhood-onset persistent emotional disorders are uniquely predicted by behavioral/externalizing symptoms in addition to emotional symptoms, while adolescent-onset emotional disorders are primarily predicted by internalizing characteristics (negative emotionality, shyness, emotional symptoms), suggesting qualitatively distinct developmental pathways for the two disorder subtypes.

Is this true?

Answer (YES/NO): NO